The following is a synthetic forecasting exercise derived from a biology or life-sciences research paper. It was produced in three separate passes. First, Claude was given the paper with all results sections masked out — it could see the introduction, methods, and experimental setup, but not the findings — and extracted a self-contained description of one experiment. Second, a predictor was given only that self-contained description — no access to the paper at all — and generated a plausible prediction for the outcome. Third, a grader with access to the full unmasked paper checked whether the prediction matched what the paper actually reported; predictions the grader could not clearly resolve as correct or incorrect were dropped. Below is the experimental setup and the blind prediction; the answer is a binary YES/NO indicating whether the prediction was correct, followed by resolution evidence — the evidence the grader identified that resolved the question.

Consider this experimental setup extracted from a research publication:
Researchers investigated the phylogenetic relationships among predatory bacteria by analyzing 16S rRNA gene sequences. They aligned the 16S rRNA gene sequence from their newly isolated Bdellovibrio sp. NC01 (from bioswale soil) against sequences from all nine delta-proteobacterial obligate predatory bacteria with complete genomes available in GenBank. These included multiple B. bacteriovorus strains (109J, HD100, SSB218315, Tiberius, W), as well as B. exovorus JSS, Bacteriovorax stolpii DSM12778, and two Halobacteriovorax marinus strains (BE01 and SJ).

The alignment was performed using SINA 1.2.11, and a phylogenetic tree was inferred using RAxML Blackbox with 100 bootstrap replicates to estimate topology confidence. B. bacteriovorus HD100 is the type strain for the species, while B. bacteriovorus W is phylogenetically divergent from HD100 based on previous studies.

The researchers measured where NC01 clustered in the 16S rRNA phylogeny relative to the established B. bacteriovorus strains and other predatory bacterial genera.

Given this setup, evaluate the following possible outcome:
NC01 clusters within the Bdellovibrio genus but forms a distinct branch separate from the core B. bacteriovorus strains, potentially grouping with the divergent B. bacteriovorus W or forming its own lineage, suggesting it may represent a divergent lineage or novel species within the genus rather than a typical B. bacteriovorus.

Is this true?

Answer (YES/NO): YES